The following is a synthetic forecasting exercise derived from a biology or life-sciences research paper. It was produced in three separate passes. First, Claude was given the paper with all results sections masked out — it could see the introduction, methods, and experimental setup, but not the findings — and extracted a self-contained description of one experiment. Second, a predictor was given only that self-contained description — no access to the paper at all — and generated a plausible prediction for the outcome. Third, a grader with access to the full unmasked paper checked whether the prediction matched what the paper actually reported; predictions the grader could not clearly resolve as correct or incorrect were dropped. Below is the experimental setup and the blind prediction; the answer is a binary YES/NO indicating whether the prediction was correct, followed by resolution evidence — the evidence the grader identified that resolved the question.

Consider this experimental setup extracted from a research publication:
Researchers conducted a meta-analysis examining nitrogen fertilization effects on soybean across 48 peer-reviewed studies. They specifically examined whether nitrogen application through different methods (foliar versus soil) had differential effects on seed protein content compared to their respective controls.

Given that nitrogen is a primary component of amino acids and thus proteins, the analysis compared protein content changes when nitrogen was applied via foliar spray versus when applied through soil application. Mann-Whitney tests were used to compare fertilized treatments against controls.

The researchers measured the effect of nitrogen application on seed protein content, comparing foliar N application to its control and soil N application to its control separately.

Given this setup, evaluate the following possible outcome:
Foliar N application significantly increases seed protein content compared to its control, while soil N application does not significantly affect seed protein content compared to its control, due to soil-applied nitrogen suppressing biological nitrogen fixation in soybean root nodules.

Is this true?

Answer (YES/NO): NO